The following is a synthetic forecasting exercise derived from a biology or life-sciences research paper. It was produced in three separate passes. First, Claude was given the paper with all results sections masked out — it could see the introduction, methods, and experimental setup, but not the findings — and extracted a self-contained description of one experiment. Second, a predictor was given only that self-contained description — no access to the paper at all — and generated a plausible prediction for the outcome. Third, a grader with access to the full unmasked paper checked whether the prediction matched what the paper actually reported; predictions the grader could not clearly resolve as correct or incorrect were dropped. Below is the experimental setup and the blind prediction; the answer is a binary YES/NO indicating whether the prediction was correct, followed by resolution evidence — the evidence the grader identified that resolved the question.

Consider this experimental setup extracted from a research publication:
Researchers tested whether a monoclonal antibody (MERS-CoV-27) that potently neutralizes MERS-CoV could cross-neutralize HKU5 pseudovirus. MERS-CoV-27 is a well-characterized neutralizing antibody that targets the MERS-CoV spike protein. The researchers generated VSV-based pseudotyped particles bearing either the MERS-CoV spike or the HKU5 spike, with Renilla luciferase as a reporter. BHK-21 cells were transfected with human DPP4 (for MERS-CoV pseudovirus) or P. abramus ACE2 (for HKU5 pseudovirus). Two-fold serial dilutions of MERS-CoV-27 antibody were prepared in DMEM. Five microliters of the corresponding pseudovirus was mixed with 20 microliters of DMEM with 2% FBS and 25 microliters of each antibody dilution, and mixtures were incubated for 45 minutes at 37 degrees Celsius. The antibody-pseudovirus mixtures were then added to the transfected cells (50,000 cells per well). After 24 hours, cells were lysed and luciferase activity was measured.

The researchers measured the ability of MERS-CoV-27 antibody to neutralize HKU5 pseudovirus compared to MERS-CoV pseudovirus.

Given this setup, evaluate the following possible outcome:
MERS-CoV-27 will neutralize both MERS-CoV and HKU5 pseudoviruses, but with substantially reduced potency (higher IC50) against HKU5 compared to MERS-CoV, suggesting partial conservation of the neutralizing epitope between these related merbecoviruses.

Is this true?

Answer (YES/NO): NO